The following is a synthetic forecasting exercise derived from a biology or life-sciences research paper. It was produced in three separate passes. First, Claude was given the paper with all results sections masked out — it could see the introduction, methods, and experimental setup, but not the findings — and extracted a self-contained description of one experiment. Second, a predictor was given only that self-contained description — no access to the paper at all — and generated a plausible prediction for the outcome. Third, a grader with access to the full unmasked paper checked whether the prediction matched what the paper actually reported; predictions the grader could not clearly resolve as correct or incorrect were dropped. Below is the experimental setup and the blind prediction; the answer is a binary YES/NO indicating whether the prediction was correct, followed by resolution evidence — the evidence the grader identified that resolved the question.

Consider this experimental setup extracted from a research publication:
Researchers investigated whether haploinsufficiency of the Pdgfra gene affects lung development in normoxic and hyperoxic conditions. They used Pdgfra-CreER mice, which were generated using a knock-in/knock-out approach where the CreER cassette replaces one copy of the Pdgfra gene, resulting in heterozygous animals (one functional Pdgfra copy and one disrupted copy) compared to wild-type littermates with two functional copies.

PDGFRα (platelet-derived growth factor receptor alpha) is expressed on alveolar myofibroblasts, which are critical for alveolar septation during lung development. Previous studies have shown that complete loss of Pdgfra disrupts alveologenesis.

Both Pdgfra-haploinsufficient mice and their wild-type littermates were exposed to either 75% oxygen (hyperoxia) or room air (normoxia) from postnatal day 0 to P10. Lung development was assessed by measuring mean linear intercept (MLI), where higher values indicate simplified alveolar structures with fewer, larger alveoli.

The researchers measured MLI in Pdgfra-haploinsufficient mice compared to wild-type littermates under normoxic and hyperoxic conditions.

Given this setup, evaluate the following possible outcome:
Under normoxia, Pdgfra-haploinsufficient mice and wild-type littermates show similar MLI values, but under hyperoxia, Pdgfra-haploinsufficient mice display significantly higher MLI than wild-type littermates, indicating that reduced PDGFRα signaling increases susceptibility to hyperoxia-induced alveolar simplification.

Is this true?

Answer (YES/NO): YES